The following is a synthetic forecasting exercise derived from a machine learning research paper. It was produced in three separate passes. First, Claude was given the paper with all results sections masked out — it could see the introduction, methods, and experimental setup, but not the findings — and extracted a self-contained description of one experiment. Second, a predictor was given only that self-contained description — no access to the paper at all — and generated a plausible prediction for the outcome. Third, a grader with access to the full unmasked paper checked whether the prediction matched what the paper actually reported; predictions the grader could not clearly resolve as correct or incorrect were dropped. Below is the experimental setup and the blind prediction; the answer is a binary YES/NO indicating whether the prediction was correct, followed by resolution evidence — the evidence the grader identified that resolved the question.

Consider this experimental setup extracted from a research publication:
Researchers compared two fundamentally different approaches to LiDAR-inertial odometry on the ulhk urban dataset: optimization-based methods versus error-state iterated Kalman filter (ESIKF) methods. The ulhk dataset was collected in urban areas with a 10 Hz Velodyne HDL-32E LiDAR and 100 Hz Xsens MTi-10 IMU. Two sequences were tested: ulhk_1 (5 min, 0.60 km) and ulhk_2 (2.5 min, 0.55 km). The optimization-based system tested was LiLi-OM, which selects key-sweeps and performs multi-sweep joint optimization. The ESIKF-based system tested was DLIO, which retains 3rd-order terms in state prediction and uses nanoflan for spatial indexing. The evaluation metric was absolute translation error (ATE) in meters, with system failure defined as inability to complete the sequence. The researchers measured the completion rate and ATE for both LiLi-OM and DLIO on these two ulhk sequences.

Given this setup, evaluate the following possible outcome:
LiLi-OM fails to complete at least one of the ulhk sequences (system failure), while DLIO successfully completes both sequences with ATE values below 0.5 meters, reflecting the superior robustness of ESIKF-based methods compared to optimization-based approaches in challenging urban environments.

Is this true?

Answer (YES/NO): NO